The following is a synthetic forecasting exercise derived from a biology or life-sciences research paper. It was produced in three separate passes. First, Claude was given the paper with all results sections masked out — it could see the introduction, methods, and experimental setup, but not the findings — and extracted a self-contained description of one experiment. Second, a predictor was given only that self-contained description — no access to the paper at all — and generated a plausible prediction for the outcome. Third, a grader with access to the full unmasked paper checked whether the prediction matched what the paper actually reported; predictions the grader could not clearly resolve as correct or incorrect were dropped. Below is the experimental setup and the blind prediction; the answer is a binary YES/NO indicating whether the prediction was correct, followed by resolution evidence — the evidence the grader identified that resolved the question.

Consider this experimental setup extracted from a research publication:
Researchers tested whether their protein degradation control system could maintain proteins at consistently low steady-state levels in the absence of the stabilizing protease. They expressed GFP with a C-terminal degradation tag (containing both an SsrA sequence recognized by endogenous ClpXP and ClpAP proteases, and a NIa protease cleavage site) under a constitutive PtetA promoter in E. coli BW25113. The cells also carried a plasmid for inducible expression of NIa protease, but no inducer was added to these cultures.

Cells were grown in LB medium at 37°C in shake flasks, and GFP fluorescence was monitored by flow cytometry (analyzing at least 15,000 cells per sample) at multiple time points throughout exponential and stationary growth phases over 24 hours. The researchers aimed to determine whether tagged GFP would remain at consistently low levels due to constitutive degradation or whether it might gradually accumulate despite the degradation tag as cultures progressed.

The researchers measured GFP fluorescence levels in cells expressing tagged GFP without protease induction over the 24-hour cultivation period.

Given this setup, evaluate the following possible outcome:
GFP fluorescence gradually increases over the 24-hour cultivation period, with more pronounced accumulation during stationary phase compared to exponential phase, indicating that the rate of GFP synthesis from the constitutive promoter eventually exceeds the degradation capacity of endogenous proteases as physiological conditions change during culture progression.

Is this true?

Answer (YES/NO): NO